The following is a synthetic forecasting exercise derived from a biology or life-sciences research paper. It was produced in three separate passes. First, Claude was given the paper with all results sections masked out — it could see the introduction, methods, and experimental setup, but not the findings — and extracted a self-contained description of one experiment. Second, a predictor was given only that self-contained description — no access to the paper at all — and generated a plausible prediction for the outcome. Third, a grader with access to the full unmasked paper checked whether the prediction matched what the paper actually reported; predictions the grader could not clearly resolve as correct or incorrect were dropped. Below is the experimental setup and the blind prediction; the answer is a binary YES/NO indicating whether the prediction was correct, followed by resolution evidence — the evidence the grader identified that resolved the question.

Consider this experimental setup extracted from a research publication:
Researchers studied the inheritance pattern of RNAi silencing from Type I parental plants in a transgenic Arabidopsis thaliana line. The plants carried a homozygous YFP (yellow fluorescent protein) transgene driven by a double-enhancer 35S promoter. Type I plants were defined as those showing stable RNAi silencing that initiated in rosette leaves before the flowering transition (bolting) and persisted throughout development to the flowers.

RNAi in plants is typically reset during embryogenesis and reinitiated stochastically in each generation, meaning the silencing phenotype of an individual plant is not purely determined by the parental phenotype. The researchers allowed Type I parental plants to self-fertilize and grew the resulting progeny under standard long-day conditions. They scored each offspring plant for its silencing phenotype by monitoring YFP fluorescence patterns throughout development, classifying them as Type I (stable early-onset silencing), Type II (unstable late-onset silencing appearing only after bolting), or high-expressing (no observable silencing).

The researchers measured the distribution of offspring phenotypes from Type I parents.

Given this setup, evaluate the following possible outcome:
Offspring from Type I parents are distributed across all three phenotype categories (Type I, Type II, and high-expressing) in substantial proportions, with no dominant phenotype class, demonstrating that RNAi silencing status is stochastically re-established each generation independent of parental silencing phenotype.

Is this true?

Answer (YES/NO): NO